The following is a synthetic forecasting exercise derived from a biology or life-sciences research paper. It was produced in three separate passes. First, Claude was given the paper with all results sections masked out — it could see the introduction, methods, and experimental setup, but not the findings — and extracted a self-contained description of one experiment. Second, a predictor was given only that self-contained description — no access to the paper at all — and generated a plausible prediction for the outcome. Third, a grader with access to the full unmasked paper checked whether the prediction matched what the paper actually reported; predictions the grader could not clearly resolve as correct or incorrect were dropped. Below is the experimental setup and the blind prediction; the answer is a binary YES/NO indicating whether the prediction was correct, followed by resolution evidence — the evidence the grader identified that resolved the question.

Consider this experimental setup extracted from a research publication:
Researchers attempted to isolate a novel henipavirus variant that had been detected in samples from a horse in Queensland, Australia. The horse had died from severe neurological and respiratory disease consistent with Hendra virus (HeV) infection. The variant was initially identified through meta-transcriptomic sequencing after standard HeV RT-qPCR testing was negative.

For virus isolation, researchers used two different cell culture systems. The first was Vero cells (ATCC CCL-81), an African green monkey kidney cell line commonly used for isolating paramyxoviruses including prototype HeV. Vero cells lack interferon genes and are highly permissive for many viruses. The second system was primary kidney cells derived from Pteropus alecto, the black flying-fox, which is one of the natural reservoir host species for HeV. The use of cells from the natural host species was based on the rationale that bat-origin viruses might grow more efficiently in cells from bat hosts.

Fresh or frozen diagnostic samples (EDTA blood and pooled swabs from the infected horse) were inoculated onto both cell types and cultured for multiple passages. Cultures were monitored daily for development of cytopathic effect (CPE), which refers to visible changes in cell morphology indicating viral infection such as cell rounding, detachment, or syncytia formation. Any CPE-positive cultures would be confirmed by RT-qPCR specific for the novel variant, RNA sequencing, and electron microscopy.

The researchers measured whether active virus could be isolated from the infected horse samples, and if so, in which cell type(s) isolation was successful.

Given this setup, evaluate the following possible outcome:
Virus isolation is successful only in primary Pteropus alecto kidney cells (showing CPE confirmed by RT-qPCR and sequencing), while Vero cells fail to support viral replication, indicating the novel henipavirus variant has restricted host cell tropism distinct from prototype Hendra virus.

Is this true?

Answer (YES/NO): NO